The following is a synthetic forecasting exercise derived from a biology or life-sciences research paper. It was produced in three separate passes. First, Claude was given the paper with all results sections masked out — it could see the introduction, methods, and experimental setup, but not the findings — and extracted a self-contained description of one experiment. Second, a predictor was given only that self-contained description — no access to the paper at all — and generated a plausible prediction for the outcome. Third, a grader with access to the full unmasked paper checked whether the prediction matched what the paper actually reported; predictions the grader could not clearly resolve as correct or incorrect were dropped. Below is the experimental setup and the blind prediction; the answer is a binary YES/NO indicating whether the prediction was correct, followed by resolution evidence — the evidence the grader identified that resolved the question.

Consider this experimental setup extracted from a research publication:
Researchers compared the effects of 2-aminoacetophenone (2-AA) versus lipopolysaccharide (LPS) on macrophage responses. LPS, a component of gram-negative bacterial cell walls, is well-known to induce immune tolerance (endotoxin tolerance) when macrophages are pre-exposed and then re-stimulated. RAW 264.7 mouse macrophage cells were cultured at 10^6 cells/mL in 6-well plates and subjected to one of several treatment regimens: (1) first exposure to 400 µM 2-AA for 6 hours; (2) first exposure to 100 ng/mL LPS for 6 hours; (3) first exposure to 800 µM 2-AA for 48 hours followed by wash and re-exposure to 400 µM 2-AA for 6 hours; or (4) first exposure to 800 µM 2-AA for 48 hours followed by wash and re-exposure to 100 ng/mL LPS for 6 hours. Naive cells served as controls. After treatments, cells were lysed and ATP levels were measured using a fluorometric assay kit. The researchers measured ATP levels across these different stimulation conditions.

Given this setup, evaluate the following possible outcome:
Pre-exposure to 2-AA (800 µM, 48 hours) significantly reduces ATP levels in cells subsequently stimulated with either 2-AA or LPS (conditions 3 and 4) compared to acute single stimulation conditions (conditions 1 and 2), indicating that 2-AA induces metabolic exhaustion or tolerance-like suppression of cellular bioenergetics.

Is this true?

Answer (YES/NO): YES